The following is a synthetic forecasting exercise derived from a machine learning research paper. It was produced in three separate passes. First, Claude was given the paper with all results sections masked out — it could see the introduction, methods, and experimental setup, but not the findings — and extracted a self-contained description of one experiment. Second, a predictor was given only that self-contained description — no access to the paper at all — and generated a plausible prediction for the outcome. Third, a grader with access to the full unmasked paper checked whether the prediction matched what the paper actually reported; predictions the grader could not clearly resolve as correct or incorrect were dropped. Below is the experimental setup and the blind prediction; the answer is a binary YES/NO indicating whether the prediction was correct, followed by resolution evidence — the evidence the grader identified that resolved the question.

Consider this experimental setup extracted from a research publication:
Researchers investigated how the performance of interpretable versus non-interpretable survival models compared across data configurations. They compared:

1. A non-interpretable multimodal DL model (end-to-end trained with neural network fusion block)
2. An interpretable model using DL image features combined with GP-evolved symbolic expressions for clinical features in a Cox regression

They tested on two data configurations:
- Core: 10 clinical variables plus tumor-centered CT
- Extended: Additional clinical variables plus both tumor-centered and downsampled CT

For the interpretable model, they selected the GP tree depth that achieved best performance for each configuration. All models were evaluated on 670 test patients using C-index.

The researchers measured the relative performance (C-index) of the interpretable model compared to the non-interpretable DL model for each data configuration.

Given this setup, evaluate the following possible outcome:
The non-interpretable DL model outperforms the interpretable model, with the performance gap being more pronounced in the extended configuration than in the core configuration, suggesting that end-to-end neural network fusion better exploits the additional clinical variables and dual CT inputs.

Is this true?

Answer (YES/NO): NO